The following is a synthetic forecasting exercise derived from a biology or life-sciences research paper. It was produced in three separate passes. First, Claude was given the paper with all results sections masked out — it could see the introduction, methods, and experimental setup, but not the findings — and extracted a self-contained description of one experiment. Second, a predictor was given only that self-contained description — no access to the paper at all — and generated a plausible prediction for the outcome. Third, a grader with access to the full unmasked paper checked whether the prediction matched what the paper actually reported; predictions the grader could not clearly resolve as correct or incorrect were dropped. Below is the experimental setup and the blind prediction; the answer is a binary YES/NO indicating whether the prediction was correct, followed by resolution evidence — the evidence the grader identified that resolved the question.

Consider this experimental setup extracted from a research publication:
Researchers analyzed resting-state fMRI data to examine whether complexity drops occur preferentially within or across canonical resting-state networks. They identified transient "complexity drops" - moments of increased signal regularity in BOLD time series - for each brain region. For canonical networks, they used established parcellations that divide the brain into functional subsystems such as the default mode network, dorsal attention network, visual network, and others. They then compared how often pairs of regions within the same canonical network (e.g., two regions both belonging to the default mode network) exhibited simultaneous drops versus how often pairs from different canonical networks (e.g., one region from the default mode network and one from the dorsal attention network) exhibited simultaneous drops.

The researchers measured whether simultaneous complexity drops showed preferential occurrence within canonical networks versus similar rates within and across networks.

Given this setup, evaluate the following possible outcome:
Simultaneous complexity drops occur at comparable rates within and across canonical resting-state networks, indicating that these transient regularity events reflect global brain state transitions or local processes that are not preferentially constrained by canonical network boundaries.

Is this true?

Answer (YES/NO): NO